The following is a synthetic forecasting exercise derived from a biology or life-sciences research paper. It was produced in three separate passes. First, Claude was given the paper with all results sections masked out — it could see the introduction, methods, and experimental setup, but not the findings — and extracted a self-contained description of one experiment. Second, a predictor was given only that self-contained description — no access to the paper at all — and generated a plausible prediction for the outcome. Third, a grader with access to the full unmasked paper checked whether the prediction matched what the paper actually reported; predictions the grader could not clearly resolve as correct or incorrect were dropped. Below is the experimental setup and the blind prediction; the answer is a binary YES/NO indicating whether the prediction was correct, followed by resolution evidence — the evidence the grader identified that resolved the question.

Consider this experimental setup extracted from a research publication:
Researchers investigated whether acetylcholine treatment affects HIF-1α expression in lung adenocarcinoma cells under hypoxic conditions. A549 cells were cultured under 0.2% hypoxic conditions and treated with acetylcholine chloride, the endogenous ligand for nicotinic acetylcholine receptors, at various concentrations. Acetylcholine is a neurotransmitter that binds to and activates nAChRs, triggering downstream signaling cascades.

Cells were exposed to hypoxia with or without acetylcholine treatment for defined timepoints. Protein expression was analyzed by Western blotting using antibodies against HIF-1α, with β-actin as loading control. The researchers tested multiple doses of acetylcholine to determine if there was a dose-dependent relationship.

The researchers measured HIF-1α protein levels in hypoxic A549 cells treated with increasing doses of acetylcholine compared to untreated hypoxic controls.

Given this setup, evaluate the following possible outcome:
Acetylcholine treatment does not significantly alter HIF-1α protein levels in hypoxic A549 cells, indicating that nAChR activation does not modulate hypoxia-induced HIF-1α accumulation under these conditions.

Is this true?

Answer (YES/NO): NO